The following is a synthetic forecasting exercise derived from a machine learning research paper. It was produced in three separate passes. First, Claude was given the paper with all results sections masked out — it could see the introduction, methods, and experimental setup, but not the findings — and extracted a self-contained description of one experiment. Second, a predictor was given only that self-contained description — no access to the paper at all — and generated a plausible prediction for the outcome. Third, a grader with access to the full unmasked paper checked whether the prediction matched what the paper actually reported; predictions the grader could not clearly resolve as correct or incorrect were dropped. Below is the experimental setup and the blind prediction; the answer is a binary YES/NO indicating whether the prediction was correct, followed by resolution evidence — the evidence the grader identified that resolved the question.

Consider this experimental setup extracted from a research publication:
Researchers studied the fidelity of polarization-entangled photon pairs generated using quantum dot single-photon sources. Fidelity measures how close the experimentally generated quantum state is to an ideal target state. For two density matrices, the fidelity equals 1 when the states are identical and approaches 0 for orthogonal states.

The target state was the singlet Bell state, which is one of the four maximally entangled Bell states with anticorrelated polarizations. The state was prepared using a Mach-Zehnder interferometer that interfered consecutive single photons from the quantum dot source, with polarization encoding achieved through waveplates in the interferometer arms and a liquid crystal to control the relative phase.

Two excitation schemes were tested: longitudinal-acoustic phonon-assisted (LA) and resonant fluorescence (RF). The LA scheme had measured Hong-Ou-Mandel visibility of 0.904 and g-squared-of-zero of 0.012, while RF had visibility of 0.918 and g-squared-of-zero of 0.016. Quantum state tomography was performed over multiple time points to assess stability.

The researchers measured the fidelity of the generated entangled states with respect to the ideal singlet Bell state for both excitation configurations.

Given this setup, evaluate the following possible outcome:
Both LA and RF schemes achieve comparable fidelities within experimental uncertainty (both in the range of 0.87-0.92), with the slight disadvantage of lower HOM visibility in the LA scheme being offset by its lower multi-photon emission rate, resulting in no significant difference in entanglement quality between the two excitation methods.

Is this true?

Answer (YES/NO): NO